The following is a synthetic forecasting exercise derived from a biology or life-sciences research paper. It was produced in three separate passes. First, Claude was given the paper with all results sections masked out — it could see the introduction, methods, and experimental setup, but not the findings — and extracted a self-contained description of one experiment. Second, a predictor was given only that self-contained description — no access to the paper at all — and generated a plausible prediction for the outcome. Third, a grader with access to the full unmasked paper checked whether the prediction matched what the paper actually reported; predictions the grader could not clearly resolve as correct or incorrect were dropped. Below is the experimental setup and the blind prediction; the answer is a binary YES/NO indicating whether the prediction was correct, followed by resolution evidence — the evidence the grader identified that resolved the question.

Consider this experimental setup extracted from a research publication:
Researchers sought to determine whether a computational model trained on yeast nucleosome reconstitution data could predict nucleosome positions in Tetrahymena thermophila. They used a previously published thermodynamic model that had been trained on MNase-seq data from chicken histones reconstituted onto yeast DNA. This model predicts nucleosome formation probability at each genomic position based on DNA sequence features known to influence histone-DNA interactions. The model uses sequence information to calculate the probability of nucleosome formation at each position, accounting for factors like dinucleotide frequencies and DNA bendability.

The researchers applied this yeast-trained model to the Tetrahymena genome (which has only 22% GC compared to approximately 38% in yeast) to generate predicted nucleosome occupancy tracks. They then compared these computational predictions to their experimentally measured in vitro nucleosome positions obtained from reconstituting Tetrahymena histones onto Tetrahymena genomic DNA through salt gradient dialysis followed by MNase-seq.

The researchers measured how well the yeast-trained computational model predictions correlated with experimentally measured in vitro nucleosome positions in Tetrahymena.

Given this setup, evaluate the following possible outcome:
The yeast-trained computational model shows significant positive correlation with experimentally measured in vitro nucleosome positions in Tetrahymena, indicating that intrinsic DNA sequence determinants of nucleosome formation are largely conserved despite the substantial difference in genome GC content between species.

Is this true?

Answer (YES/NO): YES